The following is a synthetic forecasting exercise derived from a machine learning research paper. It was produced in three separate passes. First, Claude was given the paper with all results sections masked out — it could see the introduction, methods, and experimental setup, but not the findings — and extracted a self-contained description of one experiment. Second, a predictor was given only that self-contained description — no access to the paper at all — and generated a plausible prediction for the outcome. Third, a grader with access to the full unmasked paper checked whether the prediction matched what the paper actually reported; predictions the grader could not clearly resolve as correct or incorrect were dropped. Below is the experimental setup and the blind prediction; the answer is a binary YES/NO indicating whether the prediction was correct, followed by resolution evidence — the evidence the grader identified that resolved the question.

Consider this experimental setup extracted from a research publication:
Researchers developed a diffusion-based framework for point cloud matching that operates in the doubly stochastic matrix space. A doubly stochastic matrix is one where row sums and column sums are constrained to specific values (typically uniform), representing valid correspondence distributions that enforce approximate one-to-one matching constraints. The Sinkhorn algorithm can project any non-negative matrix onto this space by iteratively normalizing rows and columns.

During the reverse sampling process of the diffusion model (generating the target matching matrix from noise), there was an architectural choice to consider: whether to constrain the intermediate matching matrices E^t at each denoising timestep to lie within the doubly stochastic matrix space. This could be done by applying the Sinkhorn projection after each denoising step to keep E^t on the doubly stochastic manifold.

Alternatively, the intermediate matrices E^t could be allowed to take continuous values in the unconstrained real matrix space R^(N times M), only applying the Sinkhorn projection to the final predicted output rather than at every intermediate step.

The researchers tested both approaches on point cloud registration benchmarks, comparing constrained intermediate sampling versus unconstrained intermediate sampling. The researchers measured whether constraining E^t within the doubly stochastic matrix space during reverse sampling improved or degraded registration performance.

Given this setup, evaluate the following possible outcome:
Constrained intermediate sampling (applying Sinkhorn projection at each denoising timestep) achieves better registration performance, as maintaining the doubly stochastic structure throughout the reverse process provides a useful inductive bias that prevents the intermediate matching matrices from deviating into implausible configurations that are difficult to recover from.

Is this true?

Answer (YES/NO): NO